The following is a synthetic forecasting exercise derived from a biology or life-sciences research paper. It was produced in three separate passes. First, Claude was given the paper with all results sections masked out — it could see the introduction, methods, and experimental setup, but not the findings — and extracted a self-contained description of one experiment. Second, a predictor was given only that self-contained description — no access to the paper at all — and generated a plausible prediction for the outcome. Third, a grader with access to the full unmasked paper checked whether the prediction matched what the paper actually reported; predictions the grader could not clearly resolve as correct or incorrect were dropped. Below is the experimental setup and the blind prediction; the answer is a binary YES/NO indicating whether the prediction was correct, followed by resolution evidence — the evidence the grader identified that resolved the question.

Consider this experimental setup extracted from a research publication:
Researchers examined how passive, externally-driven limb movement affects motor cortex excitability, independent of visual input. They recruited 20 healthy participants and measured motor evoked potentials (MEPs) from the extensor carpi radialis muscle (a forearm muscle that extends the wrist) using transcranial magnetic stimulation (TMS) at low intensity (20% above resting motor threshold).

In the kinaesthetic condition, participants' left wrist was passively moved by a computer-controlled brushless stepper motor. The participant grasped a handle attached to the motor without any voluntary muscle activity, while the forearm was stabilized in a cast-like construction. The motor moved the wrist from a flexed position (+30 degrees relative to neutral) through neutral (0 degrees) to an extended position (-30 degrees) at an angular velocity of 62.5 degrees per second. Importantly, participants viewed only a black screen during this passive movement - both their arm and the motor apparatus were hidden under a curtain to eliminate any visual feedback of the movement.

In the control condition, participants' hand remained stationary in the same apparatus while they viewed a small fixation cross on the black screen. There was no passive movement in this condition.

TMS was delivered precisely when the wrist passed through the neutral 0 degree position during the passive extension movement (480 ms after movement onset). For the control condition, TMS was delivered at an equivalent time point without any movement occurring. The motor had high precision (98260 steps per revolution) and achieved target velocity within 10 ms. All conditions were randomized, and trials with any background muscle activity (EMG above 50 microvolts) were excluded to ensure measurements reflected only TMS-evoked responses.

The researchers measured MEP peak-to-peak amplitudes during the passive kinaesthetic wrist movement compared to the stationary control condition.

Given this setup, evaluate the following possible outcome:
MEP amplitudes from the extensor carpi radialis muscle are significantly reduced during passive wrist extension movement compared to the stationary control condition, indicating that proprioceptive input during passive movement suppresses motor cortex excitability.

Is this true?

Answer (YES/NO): NO